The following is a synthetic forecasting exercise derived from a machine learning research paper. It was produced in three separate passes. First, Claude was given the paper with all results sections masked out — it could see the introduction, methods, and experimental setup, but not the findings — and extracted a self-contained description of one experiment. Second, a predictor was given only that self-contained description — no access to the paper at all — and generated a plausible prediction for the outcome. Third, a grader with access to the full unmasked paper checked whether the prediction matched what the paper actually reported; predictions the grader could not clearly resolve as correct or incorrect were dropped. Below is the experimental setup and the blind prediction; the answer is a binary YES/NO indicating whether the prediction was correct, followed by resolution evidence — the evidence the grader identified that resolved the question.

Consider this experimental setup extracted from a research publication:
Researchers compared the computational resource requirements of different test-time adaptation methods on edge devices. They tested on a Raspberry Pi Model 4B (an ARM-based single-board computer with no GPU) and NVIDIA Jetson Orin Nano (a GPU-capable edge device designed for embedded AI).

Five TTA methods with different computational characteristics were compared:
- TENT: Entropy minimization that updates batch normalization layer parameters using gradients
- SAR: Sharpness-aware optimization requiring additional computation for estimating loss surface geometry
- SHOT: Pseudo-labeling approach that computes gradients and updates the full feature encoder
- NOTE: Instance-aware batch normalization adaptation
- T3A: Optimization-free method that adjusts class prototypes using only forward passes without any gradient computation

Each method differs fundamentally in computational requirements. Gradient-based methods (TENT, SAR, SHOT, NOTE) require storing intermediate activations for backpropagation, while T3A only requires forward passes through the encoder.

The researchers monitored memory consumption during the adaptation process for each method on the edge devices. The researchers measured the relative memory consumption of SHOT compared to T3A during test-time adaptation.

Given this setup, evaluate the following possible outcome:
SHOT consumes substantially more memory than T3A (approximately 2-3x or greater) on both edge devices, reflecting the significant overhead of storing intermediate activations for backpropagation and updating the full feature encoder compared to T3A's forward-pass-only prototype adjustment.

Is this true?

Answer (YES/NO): NO